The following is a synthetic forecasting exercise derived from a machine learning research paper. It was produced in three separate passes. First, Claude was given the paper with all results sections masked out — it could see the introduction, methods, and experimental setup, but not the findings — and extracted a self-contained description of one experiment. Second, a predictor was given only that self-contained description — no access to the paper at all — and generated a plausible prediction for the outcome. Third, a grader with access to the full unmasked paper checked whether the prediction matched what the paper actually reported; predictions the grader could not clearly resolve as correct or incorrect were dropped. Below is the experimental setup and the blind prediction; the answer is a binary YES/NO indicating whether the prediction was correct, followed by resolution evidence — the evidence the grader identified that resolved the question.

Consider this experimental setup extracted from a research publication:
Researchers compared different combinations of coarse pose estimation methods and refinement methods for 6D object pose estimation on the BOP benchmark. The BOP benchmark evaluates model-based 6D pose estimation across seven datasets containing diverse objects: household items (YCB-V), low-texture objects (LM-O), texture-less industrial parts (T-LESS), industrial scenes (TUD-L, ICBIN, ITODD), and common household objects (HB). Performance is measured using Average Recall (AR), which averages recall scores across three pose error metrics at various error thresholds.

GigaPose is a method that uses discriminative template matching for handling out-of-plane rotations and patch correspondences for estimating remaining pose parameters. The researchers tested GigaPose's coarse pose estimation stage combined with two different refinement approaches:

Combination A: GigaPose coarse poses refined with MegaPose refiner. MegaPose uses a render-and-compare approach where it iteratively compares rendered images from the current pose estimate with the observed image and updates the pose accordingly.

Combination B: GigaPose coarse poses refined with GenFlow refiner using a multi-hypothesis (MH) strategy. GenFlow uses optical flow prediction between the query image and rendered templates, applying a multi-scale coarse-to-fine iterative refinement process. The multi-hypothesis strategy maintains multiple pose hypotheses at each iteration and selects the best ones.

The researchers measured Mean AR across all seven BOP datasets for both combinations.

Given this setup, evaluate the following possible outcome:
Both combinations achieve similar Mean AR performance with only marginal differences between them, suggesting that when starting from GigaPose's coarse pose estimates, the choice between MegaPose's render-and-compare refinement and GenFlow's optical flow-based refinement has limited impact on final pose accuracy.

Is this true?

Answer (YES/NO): NO